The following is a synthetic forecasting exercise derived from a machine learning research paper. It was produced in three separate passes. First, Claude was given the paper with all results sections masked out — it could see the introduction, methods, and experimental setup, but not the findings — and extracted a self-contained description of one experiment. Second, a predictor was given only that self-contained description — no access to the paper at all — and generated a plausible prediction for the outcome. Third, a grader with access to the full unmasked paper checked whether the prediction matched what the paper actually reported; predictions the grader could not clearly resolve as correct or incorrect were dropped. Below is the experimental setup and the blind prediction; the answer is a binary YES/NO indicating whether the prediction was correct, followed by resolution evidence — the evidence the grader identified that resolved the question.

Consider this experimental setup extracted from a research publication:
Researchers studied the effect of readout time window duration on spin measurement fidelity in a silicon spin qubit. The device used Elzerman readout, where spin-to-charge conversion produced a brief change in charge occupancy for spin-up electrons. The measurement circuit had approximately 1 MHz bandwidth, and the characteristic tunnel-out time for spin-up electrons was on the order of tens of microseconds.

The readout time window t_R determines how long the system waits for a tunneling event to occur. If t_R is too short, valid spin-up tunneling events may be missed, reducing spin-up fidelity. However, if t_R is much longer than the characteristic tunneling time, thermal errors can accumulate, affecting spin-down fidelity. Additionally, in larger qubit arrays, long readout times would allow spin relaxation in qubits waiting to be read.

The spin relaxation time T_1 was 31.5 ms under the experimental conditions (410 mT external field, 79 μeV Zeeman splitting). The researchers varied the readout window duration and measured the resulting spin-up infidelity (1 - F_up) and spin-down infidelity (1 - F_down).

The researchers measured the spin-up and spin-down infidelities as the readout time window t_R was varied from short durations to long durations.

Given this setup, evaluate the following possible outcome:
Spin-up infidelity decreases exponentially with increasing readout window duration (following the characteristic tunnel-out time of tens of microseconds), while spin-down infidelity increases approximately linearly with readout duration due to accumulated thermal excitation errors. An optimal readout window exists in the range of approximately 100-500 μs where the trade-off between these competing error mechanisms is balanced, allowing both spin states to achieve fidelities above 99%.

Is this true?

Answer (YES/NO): NO